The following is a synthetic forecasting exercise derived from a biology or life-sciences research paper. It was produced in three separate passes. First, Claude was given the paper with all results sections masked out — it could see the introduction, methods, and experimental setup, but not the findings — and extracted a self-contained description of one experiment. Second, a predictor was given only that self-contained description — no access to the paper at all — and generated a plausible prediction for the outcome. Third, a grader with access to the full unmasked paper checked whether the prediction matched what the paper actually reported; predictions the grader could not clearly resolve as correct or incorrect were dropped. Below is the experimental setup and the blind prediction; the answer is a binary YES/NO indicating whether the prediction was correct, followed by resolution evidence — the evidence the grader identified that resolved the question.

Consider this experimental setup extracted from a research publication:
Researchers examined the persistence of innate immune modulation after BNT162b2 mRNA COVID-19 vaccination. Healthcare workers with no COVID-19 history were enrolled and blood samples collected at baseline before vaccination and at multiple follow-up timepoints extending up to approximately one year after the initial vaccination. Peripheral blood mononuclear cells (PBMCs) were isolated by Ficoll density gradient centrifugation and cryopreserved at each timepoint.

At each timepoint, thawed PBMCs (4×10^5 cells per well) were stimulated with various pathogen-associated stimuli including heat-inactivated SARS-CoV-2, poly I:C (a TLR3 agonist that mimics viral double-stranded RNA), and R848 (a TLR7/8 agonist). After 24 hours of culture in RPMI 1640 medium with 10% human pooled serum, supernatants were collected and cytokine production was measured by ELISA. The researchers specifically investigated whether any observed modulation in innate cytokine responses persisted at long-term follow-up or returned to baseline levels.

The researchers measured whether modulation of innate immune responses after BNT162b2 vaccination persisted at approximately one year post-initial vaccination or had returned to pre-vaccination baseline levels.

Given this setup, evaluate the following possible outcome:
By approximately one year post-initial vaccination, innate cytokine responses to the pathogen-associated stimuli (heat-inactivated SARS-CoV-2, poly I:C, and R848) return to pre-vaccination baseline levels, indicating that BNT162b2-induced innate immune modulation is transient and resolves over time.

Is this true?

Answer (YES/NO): NO